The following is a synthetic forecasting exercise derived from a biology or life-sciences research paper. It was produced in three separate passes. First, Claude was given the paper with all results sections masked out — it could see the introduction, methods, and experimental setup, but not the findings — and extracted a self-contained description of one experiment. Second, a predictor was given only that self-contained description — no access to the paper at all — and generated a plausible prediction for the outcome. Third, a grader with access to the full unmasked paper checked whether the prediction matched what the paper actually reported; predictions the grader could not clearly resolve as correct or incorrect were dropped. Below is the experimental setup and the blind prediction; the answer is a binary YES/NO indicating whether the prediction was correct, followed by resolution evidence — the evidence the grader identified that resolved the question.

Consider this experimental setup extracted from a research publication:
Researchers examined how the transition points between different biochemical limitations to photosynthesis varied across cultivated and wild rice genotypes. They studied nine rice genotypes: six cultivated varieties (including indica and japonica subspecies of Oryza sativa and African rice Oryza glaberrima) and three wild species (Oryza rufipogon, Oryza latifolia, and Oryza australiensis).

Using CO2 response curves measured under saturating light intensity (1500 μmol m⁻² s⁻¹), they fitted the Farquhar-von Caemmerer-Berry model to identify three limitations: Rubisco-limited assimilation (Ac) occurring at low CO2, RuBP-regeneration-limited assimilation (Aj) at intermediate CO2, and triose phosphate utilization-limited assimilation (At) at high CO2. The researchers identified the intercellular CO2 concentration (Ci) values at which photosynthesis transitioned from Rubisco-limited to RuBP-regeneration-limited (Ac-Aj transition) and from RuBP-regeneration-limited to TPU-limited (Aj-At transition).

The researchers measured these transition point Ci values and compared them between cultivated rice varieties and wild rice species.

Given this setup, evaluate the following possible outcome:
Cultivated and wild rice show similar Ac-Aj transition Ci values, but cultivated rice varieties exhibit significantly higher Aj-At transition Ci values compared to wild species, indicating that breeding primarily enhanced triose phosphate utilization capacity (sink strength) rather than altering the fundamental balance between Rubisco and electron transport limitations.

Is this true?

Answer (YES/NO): NO